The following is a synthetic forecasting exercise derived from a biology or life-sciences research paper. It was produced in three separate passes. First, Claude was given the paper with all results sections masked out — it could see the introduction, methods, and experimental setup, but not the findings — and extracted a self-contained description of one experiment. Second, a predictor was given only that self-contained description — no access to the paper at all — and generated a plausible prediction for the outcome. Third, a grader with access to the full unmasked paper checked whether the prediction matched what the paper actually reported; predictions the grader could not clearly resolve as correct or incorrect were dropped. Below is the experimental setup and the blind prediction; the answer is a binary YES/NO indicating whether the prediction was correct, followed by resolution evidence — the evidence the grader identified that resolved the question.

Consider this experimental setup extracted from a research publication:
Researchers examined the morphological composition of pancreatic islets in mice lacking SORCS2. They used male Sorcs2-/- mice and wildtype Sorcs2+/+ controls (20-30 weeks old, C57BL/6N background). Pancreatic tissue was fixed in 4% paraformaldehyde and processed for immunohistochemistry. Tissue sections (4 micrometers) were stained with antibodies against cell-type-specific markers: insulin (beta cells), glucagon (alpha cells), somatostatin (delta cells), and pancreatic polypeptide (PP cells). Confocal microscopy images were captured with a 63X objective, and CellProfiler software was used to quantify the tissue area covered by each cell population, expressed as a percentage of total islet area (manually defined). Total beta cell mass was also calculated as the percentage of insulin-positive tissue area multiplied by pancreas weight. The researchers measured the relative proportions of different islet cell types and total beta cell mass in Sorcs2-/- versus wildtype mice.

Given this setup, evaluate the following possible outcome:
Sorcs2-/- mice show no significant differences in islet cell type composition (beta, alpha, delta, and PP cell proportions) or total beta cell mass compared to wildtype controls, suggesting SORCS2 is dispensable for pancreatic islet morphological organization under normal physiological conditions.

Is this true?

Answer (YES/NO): YES